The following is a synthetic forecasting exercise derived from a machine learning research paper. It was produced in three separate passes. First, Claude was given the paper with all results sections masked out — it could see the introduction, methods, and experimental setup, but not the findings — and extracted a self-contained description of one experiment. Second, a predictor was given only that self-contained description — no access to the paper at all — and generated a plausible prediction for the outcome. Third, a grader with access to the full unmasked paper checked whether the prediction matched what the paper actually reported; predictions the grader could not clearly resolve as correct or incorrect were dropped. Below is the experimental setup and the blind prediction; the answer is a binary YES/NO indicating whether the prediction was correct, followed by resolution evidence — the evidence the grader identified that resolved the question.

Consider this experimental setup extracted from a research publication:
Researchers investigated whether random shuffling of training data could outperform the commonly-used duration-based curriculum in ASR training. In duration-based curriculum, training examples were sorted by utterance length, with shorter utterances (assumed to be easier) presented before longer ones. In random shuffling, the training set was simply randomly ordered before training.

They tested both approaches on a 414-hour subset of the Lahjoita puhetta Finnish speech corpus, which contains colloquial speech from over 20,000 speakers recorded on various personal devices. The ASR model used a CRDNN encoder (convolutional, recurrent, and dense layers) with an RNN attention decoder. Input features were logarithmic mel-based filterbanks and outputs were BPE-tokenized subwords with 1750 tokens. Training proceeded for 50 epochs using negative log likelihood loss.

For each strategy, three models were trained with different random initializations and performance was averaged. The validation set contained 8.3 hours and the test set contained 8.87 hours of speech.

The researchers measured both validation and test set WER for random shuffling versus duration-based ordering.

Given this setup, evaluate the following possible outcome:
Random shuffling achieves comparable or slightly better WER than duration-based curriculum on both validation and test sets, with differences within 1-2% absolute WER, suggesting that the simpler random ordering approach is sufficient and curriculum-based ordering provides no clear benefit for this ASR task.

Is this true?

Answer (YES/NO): NO